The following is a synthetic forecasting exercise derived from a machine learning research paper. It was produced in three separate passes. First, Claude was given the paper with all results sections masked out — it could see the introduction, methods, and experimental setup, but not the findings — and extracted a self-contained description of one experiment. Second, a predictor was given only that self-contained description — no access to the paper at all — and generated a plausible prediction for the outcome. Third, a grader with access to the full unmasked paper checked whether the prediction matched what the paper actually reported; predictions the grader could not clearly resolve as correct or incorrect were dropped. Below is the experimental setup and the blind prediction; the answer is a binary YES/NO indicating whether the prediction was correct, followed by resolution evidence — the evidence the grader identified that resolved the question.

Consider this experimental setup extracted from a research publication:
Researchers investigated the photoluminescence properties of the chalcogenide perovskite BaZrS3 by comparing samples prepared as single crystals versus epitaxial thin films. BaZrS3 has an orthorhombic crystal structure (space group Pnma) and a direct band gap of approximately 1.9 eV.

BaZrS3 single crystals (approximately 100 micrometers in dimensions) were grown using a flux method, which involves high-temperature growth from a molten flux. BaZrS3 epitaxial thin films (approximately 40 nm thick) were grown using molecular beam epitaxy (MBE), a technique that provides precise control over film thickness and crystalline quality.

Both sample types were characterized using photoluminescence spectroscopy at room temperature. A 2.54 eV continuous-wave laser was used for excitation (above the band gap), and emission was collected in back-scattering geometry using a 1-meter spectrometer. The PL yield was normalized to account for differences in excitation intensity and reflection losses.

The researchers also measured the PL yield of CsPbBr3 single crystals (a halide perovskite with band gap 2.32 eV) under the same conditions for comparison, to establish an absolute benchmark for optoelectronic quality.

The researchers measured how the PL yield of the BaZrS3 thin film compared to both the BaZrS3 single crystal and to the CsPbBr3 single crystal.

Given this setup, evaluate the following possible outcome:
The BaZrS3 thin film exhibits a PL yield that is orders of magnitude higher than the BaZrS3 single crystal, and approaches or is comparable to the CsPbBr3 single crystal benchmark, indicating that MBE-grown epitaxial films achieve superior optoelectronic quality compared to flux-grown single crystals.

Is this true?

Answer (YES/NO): NO